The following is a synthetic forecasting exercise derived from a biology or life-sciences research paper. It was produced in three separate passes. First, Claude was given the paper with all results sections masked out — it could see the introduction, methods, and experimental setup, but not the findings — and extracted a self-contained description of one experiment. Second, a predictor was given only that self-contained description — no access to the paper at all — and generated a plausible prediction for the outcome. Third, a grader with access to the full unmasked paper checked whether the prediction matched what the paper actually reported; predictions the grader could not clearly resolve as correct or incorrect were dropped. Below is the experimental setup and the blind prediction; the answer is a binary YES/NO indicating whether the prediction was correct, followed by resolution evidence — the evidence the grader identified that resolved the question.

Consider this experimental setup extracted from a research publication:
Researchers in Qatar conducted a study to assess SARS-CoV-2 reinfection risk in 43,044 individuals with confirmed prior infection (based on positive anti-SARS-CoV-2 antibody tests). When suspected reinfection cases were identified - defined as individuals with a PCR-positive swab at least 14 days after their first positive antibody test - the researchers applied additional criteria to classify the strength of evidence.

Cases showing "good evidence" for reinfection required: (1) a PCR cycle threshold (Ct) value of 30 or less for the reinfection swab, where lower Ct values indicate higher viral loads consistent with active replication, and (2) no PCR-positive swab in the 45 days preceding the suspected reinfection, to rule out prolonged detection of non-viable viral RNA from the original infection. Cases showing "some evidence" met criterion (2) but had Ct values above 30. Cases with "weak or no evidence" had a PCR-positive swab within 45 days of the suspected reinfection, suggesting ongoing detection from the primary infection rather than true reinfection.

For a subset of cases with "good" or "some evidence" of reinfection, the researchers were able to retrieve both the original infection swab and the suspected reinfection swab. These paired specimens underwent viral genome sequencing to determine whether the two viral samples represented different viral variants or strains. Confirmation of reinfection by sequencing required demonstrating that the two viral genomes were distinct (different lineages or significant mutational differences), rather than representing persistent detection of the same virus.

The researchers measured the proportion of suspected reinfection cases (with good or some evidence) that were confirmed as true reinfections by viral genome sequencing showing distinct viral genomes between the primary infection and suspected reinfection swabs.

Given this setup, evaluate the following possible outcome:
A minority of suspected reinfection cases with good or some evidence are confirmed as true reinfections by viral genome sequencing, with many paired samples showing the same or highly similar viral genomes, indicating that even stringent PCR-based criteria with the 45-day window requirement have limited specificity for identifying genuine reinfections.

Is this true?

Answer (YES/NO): YES